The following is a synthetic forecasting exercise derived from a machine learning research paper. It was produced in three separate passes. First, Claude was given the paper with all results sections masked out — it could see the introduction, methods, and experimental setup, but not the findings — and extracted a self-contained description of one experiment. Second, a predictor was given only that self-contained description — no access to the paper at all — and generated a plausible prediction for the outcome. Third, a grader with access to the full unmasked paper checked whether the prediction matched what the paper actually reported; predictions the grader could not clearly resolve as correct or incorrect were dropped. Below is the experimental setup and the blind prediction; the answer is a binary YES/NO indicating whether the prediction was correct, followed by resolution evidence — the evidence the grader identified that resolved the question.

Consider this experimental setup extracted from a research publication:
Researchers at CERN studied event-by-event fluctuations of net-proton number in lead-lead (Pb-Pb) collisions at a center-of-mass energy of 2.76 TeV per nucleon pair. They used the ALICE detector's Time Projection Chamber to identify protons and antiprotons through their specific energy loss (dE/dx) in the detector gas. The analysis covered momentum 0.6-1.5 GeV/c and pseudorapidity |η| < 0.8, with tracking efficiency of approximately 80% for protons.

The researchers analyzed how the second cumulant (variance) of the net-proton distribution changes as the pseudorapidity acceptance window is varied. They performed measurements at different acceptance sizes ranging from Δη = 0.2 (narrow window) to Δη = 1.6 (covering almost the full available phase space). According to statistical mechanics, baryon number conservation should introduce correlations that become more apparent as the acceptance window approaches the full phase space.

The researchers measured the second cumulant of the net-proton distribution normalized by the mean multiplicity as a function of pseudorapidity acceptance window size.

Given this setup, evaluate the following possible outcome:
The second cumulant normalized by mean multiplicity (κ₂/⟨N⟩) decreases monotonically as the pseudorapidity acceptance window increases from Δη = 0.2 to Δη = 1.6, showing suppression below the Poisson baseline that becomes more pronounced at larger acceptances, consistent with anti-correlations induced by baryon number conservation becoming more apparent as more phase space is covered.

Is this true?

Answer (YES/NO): YES